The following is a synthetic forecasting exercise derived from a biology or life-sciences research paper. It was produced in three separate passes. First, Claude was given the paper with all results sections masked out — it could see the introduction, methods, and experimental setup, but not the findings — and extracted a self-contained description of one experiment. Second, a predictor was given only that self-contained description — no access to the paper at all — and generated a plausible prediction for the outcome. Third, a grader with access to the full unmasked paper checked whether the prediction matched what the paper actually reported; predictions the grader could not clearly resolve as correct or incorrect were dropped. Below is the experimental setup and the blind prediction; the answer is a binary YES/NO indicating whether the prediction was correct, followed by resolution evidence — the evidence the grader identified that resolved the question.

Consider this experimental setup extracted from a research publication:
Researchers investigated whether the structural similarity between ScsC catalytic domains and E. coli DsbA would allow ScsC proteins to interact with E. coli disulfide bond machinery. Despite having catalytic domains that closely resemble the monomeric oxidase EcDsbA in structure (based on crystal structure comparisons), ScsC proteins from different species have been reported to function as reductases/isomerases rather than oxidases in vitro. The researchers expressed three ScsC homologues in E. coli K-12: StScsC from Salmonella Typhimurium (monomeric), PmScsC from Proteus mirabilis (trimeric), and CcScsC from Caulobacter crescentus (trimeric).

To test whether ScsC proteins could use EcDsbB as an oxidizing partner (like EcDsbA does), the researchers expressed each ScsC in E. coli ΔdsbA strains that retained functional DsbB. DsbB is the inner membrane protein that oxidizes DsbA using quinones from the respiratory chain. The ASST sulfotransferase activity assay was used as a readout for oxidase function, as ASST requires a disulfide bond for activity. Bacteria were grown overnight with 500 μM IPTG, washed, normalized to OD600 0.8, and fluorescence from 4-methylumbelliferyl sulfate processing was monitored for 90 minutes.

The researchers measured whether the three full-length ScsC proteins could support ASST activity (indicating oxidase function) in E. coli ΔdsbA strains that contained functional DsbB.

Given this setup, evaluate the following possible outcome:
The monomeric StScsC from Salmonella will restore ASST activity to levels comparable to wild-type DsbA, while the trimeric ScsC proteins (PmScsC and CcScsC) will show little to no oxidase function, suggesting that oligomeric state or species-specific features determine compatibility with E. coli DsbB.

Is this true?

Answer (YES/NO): NO